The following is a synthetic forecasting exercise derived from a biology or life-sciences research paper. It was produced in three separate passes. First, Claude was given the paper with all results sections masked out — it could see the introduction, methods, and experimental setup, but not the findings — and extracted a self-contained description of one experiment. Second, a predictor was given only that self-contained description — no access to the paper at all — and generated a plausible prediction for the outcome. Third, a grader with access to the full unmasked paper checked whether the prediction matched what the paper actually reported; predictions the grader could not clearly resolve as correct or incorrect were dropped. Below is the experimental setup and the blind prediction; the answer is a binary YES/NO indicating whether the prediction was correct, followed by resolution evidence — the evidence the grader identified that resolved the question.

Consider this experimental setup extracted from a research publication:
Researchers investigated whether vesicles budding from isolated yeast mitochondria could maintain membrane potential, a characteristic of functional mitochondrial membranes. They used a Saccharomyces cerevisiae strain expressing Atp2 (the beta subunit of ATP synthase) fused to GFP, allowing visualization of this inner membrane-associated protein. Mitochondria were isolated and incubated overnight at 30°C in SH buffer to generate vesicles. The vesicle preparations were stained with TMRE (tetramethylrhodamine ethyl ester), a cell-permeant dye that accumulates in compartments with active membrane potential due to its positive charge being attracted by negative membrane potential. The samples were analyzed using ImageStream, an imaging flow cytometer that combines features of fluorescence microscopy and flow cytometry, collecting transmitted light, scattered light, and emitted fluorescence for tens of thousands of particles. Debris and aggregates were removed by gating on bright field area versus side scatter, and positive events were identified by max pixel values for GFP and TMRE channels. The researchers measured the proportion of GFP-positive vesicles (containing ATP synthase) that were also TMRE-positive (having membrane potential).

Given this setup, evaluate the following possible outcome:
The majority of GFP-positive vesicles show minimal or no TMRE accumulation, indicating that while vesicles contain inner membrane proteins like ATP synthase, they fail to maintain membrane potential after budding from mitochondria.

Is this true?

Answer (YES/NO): NO